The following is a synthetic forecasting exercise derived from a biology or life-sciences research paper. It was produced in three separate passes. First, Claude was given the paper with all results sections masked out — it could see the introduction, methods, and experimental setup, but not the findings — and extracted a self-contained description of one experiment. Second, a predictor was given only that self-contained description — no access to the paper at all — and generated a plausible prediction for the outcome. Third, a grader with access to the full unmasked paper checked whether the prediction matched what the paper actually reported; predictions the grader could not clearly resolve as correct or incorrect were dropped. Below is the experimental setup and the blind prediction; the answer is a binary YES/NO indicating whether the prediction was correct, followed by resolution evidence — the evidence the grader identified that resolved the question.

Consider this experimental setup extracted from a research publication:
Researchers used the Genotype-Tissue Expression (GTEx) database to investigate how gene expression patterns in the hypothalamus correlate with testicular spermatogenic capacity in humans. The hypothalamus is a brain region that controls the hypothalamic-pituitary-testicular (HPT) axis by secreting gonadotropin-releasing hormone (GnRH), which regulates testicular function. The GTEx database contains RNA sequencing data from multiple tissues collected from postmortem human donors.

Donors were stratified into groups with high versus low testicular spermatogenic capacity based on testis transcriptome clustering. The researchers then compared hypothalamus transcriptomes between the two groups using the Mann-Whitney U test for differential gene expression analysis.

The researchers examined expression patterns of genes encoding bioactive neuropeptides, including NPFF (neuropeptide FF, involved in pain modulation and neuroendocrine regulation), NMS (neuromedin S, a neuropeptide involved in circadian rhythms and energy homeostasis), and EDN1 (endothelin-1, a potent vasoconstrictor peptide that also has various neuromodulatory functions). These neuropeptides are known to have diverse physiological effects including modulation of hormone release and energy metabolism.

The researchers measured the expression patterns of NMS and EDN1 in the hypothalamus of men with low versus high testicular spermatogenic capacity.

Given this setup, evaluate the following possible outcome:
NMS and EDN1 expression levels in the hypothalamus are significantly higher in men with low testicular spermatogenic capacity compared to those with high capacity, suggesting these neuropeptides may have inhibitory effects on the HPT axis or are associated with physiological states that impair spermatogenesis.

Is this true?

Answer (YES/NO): NO